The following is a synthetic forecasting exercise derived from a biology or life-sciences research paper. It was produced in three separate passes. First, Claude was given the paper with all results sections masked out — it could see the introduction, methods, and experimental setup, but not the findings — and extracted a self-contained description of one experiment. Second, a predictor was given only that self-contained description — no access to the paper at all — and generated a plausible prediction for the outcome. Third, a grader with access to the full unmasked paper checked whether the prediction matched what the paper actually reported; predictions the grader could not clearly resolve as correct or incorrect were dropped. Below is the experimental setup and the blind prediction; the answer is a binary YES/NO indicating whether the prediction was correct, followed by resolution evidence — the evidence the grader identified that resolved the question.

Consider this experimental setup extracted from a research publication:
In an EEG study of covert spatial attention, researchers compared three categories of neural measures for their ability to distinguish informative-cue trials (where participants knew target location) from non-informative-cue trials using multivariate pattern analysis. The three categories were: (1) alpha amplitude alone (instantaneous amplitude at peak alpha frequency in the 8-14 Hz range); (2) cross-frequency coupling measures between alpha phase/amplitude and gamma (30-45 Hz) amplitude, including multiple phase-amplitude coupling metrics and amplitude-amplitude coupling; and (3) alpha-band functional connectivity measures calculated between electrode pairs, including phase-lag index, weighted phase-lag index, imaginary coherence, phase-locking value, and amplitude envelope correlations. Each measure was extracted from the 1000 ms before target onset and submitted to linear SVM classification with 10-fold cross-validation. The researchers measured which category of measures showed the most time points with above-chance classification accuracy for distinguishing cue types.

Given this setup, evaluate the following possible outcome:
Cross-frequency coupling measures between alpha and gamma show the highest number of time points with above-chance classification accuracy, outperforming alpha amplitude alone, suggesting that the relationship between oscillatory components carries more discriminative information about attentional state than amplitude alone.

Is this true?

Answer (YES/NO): NO